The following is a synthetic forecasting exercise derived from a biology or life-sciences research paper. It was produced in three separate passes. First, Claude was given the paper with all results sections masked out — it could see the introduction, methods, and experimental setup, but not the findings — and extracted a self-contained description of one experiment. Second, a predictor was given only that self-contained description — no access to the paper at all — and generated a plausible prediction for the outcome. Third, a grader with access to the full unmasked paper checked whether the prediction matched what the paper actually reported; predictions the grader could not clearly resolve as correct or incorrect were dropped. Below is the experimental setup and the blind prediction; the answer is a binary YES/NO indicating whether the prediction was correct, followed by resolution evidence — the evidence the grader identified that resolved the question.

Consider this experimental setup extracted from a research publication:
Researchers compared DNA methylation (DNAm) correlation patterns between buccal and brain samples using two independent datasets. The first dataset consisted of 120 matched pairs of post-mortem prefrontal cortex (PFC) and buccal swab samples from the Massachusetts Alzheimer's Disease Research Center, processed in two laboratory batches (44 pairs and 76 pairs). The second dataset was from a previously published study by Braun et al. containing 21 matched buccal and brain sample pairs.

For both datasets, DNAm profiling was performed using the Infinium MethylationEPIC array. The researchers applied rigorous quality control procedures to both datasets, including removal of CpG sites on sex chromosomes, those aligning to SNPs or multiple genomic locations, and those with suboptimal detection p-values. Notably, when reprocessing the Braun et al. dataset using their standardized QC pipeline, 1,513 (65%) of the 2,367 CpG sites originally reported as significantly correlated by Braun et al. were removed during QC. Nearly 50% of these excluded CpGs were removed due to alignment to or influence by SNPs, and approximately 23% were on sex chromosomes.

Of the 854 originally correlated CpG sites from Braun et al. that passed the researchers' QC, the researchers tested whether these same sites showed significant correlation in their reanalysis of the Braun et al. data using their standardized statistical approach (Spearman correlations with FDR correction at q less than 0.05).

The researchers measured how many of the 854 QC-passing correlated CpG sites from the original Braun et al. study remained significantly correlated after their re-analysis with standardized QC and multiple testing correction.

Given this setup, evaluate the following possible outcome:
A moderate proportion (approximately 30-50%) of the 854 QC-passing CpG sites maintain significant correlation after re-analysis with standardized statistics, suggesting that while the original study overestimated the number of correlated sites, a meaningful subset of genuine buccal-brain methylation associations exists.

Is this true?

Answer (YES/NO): NO